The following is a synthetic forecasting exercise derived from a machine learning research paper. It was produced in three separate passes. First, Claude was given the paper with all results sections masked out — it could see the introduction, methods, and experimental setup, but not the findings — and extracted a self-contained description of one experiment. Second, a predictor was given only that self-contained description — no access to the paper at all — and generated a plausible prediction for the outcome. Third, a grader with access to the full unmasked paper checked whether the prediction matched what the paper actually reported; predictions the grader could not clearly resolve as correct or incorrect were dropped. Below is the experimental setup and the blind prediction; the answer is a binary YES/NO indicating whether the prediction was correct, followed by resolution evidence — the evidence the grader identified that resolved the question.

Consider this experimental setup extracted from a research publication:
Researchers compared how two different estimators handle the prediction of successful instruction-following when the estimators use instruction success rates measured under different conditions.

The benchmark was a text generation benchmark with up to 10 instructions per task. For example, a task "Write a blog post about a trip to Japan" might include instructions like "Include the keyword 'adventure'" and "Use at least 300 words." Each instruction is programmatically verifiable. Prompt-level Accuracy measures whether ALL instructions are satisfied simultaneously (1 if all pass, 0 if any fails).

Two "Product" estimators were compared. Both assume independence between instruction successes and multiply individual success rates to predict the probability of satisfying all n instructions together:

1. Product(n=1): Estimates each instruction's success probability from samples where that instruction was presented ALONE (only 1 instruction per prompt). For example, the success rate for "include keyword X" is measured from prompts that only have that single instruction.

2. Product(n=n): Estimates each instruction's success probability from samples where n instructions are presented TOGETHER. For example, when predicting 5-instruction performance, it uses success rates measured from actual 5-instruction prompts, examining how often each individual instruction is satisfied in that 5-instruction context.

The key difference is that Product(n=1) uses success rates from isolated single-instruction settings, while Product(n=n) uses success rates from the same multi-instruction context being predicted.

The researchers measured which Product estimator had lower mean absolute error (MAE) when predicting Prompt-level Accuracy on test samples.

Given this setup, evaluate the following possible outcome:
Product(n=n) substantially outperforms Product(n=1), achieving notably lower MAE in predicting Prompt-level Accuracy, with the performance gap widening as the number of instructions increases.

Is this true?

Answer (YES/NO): YES